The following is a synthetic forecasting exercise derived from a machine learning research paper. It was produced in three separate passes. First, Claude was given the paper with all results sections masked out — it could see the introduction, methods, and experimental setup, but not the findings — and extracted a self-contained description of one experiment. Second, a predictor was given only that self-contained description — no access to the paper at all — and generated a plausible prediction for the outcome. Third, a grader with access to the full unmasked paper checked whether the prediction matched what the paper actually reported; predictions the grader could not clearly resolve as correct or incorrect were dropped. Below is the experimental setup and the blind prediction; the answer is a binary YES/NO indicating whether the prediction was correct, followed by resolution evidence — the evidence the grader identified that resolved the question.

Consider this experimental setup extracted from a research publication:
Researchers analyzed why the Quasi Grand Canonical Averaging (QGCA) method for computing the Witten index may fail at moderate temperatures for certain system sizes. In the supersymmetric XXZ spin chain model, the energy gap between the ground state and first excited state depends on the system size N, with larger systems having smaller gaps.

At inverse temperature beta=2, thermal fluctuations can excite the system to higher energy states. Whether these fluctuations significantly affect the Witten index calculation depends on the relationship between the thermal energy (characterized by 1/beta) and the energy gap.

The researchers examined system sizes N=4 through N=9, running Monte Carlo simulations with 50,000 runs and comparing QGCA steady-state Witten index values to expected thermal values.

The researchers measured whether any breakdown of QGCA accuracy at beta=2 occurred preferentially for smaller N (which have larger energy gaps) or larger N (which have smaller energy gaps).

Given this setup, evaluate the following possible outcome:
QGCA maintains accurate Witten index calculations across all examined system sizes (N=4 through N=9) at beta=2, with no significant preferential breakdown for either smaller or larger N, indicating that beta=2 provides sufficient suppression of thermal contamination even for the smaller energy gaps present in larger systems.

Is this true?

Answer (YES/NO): NO